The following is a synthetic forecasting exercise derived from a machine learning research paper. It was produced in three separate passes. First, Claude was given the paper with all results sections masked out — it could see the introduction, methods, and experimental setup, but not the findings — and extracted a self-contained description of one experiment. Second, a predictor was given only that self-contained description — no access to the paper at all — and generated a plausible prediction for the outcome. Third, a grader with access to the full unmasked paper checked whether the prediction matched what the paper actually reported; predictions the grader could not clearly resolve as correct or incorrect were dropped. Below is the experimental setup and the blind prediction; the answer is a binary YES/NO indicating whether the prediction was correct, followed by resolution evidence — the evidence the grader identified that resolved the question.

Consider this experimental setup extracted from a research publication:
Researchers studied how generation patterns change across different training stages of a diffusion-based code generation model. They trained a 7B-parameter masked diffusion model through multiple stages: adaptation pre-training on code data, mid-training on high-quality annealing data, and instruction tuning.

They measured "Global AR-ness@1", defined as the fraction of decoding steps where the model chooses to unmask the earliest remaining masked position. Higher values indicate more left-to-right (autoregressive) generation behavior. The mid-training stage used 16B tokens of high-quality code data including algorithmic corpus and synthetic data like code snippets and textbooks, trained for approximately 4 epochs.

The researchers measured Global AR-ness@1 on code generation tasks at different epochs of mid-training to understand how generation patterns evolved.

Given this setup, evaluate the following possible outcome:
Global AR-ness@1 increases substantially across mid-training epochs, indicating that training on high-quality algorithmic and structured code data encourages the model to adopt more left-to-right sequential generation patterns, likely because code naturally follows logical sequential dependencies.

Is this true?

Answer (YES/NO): NO